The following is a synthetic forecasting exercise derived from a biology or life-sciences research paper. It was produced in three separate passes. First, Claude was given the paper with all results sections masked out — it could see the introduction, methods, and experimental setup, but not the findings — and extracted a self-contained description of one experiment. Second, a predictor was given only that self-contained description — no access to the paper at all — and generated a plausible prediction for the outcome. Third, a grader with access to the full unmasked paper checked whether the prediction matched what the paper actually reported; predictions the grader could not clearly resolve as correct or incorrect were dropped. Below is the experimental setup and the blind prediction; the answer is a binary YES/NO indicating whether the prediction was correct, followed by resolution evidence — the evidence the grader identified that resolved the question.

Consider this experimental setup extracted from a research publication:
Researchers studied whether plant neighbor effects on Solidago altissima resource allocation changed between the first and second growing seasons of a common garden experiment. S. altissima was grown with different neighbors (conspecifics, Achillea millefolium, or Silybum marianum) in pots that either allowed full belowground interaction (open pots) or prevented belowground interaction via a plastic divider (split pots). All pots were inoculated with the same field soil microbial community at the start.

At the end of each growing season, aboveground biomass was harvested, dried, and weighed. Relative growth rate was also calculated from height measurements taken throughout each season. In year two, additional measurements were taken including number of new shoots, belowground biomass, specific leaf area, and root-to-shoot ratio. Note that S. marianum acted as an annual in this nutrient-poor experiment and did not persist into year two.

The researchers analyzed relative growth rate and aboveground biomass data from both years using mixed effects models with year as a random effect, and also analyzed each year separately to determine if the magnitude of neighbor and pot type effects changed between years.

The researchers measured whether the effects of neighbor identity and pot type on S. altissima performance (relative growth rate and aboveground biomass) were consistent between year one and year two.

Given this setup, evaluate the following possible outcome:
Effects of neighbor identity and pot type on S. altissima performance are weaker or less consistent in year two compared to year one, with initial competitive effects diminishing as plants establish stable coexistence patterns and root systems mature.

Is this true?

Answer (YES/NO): YES